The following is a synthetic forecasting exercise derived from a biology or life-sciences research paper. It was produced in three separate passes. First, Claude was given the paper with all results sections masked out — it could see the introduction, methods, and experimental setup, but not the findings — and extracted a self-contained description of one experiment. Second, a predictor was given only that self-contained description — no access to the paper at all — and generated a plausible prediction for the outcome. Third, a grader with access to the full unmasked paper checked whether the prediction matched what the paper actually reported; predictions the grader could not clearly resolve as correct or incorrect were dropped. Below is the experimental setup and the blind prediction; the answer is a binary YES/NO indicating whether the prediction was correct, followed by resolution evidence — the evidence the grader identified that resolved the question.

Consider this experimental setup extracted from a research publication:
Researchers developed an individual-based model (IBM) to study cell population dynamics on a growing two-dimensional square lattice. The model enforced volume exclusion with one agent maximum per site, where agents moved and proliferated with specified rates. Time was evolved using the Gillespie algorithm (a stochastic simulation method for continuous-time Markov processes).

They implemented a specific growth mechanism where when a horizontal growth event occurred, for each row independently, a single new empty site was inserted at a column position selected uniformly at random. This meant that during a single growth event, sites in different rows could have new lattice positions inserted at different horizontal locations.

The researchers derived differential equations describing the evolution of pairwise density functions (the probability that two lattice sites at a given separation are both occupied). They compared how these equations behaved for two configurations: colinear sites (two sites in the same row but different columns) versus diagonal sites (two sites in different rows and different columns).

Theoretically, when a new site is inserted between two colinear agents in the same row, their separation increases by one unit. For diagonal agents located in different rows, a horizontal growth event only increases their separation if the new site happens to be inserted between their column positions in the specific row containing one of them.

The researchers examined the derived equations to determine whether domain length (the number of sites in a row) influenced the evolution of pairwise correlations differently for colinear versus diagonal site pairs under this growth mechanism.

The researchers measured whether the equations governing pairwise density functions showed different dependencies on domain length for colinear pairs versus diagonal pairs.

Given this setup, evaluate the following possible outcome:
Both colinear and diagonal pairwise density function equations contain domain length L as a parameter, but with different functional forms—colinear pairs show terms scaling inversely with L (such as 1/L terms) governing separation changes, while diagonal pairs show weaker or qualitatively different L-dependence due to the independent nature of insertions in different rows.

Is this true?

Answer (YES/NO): NO